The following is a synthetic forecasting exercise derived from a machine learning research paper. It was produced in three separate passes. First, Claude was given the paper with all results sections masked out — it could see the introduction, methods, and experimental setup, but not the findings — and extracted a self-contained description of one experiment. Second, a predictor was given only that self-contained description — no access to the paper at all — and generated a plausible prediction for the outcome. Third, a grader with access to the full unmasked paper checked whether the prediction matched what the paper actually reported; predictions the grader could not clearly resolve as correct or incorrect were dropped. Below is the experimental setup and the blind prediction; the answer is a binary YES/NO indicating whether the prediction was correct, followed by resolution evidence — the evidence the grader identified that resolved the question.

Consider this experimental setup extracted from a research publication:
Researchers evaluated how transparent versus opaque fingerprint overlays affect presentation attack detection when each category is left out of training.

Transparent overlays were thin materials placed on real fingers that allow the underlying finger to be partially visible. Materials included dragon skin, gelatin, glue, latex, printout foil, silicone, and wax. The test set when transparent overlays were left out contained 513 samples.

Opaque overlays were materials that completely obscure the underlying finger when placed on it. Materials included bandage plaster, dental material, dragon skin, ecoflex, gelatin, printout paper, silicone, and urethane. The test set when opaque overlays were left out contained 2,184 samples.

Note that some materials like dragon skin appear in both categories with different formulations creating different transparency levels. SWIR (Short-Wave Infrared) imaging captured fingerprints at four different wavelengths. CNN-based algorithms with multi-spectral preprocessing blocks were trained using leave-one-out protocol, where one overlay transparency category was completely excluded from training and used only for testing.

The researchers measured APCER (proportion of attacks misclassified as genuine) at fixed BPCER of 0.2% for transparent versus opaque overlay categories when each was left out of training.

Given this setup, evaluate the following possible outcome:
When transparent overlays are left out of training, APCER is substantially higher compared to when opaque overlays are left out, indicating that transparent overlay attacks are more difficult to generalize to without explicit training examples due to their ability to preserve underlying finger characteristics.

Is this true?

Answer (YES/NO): YES